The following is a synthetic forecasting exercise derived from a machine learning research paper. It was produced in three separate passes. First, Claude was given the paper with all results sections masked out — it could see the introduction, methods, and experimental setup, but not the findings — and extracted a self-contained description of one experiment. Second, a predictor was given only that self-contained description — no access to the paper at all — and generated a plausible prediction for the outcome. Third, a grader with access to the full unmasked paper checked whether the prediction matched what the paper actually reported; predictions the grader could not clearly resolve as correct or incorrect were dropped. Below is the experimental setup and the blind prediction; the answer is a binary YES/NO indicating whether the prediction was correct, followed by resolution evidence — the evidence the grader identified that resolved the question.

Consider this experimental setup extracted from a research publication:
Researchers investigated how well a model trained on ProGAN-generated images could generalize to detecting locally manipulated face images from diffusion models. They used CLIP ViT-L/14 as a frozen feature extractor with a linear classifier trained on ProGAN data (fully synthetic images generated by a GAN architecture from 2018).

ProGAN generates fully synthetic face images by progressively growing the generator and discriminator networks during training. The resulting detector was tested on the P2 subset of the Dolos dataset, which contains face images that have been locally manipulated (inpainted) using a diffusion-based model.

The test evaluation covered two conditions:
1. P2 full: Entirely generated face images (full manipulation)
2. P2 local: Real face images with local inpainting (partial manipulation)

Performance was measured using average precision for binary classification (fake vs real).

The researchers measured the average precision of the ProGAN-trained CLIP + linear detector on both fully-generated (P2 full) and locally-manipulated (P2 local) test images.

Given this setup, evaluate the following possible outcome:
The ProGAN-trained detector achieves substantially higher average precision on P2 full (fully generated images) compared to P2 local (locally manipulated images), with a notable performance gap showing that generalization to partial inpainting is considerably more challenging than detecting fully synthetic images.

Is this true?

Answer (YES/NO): YES